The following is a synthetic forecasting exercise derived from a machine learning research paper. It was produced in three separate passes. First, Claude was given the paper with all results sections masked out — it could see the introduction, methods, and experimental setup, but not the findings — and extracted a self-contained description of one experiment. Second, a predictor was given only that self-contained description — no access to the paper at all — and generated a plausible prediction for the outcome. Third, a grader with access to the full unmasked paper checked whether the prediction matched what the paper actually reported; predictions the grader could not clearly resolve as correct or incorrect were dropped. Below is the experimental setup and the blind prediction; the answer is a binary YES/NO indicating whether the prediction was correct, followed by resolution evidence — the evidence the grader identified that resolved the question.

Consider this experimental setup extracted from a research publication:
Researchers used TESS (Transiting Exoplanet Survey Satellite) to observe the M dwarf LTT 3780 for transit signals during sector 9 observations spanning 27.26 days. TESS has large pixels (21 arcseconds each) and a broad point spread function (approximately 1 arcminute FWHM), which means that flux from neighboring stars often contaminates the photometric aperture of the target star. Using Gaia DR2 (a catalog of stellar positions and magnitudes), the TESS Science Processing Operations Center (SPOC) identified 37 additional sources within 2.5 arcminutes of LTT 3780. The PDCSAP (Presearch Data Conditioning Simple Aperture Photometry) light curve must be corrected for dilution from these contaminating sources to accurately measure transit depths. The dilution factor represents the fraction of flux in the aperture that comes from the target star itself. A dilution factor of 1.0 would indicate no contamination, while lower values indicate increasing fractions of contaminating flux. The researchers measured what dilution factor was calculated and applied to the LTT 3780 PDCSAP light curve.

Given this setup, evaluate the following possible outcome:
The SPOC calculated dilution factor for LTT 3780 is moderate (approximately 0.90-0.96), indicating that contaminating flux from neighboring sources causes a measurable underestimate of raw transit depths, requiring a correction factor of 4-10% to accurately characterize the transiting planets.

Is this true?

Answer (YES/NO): NO